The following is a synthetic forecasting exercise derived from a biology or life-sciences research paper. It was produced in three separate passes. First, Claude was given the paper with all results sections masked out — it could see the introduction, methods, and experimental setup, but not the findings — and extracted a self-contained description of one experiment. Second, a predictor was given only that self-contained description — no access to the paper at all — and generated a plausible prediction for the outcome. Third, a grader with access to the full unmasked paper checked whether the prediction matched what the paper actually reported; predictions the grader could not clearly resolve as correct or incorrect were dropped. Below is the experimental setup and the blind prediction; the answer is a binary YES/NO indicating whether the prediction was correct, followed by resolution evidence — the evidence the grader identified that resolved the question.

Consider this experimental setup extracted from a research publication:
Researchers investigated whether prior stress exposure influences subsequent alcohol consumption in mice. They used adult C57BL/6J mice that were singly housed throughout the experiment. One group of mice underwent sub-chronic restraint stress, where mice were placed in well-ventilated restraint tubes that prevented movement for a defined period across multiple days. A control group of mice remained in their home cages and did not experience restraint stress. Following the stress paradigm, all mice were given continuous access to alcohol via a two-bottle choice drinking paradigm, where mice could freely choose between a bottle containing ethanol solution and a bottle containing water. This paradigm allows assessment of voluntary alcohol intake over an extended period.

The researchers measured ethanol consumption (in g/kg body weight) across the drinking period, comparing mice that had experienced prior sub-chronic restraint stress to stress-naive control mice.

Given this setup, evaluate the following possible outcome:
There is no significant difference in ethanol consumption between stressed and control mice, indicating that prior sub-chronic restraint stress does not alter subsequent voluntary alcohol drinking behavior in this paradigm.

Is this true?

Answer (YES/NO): YES